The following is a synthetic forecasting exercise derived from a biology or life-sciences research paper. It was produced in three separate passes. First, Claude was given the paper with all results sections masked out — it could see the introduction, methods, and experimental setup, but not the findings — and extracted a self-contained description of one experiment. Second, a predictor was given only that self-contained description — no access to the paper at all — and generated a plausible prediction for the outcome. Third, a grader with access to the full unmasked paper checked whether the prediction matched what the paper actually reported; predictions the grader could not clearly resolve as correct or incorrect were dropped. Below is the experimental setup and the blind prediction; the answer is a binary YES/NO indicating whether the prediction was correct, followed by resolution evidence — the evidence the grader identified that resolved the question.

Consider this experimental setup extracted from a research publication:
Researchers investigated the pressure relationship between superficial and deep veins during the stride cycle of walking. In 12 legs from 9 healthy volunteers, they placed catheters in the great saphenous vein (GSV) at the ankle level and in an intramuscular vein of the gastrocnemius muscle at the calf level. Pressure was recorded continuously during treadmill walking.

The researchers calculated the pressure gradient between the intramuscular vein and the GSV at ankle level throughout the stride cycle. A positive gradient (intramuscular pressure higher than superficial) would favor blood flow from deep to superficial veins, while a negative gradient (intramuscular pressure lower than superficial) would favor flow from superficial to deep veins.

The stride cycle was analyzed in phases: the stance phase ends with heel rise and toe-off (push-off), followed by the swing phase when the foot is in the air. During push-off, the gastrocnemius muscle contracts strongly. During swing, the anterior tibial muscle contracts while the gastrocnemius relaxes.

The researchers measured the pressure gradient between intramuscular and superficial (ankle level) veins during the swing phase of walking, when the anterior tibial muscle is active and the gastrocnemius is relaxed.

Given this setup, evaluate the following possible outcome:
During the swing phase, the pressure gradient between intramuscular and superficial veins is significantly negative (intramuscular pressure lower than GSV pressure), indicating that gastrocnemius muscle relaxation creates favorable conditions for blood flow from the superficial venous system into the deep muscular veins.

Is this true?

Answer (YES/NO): YES